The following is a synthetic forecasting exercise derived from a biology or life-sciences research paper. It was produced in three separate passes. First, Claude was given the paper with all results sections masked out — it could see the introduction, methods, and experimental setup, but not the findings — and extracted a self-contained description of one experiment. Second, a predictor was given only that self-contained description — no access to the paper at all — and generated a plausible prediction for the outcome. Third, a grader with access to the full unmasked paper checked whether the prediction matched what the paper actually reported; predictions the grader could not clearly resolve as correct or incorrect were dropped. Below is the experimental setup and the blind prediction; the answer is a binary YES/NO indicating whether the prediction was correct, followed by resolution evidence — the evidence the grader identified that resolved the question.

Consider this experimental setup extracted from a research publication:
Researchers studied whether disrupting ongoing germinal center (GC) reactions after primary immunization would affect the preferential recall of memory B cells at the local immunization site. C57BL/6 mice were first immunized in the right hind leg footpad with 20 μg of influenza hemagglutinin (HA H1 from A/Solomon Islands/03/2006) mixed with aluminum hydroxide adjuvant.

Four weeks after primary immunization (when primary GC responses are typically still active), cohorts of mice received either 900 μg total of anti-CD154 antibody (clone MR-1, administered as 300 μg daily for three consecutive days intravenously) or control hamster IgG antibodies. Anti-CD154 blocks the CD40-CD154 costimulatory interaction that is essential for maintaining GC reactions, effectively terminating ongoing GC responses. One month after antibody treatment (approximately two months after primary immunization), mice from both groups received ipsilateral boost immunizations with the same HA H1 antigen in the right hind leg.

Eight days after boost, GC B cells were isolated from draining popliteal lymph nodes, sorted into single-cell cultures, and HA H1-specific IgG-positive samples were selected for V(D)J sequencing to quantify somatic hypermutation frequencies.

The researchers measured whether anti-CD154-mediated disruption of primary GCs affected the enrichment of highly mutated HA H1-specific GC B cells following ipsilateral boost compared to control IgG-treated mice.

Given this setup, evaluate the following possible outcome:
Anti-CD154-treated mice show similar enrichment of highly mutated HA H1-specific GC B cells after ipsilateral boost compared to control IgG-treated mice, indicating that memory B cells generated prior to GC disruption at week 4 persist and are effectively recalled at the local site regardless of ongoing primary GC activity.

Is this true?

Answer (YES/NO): YES